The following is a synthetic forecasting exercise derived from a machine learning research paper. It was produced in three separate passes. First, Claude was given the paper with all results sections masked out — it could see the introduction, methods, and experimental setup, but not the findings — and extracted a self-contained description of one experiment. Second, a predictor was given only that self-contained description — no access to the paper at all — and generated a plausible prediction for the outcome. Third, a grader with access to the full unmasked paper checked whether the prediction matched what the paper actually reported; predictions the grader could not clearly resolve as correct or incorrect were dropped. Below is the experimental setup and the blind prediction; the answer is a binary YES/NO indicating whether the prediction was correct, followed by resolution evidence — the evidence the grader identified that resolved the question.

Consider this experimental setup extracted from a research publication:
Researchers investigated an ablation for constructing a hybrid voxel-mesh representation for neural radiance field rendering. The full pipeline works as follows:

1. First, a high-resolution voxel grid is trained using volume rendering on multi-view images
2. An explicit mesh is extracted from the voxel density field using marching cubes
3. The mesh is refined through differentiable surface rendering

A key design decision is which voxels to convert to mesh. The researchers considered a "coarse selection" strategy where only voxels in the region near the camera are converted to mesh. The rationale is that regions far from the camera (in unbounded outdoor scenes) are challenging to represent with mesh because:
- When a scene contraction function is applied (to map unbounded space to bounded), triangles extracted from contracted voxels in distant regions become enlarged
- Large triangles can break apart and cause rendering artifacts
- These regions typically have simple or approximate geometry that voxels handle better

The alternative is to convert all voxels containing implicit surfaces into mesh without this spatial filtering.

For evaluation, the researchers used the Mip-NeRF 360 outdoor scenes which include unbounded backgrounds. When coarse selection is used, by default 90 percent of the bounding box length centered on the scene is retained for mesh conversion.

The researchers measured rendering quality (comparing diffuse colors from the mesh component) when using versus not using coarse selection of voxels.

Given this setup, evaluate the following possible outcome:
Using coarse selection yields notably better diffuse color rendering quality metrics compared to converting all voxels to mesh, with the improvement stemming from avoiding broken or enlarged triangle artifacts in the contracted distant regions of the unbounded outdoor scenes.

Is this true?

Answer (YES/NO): YES